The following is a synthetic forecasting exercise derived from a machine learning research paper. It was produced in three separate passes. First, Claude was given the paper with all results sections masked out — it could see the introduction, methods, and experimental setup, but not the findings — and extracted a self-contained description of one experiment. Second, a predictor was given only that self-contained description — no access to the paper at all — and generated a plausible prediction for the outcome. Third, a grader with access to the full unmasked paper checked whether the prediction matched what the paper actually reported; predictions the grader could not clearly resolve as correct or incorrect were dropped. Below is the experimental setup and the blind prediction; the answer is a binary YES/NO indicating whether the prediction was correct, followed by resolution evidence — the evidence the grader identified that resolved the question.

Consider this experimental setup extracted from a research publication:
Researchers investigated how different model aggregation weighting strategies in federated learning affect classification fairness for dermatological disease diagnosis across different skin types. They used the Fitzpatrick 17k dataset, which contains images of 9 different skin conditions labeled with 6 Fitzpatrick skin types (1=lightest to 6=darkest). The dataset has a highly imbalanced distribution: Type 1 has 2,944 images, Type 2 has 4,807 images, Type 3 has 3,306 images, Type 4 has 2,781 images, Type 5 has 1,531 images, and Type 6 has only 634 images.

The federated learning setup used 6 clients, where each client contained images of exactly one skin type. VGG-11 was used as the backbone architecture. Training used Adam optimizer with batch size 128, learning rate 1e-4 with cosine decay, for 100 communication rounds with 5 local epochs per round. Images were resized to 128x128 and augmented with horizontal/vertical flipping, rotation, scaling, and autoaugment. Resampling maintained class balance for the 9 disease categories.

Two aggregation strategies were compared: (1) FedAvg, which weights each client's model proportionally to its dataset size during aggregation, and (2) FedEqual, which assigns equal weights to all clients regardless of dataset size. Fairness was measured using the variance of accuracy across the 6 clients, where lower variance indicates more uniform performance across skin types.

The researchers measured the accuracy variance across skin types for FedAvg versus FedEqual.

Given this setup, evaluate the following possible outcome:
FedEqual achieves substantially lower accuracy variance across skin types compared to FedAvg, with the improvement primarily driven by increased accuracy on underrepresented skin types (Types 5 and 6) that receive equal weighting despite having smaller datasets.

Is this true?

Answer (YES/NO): NO